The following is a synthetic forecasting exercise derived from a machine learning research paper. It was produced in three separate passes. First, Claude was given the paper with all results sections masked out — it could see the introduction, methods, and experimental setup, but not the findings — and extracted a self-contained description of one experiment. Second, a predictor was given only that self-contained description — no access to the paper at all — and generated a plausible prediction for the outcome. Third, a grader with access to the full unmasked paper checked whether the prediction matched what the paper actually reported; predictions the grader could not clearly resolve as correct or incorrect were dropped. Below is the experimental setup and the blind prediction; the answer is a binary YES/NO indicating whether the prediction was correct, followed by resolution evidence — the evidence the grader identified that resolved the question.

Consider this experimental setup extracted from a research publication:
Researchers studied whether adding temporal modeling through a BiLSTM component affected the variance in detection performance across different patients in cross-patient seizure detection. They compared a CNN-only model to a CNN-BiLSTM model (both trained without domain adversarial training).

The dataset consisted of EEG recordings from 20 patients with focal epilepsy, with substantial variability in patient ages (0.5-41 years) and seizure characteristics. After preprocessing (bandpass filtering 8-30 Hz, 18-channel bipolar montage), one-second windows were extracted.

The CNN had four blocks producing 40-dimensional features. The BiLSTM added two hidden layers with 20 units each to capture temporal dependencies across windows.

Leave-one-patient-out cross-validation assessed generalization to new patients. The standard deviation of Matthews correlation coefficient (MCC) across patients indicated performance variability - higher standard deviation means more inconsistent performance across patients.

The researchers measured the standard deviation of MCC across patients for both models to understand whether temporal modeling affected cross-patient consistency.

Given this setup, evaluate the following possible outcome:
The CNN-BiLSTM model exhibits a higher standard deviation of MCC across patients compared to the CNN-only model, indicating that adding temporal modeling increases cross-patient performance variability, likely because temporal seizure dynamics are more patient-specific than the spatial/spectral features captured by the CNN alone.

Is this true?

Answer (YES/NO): YES